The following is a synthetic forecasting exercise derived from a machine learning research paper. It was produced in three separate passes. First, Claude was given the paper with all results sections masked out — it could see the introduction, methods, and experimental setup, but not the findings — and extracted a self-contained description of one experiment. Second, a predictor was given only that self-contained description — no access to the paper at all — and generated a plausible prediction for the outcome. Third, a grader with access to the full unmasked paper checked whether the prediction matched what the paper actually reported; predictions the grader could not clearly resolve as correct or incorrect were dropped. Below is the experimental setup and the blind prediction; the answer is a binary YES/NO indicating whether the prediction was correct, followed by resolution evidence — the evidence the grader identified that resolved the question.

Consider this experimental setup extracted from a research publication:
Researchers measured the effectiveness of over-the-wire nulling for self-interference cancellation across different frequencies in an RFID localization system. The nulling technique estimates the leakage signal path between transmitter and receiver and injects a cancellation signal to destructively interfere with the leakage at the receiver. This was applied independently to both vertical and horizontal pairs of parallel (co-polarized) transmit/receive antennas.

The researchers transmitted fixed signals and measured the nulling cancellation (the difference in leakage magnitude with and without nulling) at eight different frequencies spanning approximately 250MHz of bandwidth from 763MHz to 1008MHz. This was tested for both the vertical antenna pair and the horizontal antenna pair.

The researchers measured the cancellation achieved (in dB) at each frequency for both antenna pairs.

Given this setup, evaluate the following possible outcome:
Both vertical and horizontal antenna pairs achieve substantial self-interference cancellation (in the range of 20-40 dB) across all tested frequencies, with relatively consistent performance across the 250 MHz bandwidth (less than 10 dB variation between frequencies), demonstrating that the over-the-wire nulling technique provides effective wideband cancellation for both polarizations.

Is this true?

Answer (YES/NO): NO